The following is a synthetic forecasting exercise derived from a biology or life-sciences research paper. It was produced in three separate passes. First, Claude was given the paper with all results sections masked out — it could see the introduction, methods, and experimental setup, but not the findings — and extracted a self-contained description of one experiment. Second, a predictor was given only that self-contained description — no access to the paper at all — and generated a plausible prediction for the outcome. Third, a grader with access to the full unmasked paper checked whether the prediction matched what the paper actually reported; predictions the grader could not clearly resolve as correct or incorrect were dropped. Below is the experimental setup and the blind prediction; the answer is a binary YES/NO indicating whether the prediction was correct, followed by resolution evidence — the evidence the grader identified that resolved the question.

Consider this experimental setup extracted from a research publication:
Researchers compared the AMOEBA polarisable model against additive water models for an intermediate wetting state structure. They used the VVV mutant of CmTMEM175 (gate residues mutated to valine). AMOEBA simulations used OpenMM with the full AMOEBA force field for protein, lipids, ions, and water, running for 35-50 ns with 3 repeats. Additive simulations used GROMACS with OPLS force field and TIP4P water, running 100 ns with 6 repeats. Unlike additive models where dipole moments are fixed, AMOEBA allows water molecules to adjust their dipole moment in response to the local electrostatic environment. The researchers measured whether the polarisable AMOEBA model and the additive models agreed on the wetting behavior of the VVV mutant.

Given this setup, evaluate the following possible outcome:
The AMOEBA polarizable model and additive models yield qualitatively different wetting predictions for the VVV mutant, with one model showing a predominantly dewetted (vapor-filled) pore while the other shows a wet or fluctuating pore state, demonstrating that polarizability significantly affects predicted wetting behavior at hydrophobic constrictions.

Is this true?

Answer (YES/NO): NO